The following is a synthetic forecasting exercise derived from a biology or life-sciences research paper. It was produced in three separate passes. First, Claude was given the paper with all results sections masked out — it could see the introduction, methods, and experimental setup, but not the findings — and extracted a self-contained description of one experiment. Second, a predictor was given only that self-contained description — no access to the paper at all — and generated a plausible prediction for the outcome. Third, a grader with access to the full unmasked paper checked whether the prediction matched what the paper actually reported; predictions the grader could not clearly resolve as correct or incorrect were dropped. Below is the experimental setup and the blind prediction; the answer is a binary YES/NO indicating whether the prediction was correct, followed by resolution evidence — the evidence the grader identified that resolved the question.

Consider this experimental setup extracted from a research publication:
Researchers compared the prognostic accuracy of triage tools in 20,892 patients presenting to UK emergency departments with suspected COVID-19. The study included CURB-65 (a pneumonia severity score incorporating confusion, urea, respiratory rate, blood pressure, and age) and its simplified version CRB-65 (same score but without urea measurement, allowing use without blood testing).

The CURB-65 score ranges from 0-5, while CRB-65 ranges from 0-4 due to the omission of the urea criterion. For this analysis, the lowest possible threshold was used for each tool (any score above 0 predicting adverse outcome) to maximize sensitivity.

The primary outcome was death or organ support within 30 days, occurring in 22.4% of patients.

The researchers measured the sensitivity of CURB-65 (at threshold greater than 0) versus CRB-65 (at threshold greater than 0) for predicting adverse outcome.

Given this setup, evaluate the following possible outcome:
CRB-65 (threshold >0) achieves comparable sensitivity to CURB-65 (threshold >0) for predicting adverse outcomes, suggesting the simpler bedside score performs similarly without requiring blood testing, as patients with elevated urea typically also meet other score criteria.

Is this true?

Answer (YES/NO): YES